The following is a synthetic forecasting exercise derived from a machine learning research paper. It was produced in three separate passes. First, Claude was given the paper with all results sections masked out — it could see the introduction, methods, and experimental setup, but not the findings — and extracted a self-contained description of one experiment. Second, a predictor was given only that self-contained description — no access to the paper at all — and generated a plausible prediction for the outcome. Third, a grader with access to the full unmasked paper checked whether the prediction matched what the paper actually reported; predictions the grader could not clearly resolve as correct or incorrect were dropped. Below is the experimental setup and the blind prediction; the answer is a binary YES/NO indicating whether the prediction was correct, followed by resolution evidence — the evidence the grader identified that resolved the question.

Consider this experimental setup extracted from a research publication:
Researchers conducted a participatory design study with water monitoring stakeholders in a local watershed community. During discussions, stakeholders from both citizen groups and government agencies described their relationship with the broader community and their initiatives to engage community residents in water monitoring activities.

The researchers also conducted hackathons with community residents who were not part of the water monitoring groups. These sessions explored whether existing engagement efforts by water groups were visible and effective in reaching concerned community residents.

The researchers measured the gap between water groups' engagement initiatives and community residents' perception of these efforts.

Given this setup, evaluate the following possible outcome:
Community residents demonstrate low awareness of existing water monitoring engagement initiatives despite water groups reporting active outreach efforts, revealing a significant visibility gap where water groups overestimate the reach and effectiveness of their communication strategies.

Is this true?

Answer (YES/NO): NO